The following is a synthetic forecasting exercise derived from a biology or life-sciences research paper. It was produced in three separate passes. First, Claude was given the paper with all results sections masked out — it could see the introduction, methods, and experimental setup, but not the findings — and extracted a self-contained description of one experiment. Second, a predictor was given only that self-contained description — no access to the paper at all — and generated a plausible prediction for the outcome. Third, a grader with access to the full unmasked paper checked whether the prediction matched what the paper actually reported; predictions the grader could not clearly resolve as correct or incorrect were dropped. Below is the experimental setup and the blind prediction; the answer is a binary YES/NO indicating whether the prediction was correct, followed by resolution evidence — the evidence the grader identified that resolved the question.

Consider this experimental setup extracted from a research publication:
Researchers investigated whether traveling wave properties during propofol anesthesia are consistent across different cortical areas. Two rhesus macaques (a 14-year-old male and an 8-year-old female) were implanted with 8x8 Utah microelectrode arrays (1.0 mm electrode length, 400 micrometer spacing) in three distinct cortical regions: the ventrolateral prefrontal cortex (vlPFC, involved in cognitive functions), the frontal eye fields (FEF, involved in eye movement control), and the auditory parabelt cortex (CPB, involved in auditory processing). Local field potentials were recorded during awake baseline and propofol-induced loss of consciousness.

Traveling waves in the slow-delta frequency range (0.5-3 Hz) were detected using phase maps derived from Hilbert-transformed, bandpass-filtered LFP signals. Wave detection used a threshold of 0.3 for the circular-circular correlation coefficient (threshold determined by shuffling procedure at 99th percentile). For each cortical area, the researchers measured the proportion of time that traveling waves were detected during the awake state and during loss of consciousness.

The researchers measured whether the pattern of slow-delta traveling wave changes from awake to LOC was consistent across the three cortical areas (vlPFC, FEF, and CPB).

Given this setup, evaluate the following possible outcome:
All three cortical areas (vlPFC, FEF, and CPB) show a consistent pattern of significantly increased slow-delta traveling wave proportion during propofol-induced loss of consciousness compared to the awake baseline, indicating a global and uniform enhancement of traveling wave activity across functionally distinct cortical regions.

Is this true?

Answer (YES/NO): YES